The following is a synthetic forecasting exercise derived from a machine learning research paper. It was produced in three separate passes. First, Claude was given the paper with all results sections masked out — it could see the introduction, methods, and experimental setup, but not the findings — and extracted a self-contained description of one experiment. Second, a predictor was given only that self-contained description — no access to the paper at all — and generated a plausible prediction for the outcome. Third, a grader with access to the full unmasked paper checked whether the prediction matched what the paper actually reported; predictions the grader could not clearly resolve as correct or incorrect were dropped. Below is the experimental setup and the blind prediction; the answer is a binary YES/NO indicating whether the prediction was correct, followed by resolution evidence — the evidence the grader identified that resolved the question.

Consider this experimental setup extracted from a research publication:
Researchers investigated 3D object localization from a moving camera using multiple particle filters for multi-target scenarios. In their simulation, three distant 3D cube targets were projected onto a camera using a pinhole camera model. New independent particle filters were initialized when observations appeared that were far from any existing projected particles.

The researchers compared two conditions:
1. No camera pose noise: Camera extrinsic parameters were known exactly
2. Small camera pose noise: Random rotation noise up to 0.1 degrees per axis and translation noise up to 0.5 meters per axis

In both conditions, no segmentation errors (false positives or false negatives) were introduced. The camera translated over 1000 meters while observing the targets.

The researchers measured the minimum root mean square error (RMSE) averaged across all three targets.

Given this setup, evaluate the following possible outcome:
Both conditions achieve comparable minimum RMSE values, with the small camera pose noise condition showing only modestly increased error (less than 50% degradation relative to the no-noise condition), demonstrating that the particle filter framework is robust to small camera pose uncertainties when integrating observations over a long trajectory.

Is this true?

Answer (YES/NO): NO